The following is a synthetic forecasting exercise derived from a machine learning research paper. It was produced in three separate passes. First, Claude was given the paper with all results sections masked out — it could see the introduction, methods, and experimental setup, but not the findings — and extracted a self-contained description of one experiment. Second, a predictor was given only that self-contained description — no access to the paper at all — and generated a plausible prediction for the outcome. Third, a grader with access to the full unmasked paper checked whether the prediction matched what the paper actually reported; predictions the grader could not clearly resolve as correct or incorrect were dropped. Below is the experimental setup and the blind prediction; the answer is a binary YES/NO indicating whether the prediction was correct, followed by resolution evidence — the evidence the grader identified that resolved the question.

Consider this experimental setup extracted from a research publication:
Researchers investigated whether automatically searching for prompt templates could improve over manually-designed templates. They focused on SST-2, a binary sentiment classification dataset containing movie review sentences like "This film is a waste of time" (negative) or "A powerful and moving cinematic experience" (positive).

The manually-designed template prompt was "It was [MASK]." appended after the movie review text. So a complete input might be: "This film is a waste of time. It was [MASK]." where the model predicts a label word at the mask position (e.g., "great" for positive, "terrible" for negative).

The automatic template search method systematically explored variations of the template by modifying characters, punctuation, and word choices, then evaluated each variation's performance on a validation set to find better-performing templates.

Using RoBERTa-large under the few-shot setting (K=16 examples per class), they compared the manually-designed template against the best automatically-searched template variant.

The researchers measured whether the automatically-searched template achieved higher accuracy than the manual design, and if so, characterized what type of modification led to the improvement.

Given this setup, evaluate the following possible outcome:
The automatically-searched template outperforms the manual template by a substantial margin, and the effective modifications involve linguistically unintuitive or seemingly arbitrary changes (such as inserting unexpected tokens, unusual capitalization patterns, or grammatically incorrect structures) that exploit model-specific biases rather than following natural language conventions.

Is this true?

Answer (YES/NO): NO